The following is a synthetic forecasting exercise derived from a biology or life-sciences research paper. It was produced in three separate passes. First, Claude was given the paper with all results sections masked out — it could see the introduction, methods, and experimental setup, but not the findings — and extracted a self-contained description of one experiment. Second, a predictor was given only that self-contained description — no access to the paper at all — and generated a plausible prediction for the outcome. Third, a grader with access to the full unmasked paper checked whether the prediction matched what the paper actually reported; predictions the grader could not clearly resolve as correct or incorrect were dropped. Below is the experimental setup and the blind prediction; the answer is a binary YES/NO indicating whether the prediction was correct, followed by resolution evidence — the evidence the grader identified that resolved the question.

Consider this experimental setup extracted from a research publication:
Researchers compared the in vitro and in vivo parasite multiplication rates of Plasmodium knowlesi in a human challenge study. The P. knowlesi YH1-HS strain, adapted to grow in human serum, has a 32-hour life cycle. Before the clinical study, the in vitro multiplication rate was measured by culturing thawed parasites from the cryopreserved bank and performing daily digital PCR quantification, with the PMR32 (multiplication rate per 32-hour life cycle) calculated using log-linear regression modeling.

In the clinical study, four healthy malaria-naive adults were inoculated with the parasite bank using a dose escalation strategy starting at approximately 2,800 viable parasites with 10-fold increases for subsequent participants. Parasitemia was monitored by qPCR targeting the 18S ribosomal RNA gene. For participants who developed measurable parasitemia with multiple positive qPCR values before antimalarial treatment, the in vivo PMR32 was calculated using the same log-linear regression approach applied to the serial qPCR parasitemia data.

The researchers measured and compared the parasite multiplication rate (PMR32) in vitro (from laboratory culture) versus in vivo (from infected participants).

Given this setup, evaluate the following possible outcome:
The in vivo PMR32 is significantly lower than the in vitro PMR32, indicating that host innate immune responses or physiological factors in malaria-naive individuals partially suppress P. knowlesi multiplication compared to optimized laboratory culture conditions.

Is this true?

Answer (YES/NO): NO